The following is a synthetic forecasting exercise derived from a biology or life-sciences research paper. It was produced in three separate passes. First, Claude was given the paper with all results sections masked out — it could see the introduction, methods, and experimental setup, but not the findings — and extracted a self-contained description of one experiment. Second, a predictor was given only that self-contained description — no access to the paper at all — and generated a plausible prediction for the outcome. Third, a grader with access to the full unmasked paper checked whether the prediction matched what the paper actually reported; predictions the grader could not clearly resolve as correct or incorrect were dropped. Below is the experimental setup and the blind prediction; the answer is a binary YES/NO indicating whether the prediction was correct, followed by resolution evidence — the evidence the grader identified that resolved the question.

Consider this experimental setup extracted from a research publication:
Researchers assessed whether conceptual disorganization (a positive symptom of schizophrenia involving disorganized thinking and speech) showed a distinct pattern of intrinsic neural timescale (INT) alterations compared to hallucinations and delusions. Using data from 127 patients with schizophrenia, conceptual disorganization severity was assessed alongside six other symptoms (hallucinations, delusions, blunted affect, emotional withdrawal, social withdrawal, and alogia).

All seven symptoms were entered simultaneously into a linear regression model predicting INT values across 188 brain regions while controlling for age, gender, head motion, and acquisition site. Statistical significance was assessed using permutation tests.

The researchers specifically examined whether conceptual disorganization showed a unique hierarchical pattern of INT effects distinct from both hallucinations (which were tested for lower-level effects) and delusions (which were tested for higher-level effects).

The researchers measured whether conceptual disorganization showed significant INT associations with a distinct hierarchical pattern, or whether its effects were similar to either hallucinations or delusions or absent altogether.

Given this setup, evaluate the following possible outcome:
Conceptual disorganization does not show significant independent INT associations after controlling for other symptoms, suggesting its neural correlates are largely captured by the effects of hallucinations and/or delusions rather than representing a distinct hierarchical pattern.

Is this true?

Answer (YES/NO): NO